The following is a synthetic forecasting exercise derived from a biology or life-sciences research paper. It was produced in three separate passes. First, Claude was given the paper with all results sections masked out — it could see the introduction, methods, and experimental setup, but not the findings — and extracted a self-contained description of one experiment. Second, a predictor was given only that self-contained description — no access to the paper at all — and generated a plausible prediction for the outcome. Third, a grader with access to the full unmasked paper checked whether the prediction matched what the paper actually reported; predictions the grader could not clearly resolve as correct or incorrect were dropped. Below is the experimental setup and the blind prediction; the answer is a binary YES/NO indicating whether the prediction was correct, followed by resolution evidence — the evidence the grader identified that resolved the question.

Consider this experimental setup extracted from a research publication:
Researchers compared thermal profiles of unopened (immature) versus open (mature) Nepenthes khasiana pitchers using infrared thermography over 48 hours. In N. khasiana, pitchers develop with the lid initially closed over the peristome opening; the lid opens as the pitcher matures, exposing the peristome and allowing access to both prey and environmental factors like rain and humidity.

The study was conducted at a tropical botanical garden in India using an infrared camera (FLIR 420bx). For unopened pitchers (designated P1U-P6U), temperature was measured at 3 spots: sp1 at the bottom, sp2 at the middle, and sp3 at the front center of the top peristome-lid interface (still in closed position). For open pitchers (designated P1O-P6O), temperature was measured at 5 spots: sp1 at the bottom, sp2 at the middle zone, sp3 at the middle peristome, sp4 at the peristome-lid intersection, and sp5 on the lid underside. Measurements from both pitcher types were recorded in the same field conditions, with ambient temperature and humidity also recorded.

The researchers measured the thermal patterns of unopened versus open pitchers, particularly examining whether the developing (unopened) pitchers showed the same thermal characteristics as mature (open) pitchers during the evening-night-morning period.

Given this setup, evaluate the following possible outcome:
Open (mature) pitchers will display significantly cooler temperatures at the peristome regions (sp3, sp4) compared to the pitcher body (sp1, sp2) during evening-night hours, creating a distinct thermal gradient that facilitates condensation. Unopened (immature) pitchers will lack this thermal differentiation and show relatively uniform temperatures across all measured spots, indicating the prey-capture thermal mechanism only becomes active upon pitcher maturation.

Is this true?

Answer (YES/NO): NO